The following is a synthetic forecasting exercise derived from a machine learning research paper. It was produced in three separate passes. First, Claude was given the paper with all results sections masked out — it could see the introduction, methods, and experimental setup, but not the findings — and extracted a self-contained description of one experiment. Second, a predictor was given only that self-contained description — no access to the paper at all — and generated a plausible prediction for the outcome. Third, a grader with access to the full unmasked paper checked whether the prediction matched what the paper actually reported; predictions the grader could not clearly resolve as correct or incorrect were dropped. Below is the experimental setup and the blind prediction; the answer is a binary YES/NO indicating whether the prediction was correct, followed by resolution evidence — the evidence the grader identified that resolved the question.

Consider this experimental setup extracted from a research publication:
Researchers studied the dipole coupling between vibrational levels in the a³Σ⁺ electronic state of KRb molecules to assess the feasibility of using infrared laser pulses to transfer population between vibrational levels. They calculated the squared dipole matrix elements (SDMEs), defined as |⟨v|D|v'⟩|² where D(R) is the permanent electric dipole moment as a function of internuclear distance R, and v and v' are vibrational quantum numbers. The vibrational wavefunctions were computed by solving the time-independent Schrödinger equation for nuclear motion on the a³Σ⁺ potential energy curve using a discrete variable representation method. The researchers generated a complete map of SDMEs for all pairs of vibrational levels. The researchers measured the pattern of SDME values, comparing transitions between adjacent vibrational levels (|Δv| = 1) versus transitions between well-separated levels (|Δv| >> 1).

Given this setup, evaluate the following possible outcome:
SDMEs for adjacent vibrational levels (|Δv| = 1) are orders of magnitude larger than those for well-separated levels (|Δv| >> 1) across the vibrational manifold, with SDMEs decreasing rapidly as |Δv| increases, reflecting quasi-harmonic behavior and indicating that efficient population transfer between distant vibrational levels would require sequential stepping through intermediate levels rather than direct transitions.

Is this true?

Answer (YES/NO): NO